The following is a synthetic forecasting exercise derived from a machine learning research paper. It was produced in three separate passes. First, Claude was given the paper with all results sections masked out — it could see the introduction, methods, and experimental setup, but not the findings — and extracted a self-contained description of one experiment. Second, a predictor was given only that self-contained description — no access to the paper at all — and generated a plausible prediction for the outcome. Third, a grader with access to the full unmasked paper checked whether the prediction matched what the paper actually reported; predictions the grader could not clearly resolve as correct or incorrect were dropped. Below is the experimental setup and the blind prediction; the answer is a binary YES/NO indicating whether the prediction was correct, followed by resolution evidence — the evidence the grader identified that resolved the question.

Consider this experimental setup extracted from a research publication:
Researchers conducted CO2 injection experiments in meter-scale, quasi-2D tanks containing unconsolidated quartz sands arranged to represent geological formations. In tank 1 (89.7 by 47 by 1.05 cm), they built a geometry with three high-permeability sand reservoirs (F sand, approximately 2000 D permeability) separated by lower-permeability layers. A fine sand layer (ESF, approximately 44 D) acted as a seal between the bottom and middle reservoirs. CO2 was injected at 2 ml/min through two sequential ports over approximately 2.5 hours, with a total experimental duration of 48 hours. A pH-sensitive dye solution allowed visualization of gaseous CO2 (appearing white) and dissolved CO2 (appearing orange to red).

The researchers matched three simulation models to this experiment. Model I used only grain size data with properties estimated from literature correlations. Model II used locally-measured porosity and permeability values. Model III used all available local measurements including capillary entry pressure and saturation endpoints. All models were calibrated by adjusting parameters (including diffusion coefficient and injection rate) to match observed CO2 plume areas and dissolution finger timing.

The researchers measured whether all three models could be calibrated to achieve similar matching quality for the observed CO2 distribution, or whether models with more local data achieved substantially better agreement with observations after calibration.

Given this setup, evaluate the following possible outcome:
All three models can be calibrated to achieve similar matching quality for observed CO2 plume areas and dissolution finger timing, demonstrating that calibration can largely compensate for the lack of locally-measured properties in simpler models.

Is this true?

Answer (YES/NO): YES